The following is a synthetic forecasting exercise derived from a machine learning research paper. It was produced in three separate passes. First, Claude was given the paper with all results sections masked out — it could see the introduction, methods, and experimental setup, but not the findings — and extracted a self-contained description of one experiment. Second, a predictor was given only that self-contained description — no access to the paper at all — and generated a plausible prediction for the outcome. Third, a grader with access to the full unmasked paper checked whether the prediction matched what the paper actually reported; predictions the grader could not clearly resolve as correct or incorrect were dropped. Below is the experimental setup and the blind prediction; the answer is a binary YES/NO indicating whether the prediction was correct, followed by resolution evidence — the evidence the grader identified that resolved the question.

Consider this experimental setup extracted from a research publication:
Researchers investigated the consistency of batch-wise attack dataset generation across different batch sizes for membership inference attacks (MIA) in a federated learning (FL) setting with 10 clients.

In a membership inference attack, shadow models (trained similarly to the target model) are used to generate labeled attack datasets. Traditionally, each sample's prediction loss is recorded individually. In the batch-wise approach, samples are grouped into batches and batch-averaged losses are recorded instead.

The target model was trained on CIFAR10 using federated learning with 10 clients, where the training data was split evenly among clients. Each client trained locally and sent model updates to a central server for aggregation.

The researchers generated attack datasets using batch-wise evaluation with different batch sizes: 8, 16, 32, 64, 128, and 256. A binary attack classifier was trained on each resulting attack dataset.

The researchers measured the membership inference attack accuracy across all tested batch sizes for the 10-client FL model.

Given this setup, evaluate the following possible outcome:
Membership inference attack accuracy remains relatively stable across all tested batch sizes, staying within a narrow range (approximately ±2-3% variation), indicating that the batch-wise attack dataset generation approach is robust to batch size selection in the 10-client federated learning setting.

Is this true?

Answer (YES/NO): YES